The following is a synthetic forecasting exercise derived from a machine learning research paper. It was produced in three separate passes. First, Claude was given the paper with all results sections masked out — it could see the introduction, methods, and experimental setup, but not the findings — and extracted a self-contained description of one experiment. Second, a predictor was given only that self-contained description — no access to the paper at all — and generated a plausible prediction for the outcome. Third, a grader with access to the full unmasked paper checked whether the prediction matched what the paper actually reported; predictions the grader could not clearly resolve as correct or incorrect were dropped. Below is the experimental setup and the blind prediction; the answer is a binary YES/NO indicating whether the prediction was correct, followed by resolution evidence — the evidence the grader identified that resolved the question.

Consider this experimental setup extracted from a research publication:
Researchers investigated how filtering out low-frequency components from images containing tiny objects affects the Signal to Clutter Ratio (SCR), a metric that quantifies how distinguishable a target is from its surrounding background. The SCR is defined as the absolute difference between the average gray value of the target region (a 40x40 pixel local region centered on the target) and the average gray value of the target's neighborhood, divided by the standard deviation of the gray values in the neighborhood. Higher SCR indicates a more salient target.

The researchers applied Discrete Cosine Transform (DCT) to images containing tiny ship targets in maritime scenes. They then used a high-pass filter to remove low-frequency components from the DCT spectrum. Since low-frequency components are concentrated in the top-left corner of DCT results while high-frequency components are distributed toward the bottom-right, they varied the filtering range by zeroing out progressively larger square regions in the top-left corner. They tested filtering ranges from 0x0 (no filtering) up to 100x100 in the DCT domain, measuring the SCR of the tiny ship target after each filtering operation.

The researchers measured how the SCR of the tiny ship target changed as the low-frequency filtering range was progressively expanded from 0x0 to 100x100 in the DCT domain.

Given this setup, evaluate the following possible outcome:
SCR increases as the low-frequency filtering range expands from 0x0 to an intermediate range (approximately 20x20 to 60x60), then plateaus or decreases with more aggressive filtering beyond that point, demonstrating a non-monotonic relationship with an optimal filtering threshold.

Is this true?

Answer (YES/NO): YES